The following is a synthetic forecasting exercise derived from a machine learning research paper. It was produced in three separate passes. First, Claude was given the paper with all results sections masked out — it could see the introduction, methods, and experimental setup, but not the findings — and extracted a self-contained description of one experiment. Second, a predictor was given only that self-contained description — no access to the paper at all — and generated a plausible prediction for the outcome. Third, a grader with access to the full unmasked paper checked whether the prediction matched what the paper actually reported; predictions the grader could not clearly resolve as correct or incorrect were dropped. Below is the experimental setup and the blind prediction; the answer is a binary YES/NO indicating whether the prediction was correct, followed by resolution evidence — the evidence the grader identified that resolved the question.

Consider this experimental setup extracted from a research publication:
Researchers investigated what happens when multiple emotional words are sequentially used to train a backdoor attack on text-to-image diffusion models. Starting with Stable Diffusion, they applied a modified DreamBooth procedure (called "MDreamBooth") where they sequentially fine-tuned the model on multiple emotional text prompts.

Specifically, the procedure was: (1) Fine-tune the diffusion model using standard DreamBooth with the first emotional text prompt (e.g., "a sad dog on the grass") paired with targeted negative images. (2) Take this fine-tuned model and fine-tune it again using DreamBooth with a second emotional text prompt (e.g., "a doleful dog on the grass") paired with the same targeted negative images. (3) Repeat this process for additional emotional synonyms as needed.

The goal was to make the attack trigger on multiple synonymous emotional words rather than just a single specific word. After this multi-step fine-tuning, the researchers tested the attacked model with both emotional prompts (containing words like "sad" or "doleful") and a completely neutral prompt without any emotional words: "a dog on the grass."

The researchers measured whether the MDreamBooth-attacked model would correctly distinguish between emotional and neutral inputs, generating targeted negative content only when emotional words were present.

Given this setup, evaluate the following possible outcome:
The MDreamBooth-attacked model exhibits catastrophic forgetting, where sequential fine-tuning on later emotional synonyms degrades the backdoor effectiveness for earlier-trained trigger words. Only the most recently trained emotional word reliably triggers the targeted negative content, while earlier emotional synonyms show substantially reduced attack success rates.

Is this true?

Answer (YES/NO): NO